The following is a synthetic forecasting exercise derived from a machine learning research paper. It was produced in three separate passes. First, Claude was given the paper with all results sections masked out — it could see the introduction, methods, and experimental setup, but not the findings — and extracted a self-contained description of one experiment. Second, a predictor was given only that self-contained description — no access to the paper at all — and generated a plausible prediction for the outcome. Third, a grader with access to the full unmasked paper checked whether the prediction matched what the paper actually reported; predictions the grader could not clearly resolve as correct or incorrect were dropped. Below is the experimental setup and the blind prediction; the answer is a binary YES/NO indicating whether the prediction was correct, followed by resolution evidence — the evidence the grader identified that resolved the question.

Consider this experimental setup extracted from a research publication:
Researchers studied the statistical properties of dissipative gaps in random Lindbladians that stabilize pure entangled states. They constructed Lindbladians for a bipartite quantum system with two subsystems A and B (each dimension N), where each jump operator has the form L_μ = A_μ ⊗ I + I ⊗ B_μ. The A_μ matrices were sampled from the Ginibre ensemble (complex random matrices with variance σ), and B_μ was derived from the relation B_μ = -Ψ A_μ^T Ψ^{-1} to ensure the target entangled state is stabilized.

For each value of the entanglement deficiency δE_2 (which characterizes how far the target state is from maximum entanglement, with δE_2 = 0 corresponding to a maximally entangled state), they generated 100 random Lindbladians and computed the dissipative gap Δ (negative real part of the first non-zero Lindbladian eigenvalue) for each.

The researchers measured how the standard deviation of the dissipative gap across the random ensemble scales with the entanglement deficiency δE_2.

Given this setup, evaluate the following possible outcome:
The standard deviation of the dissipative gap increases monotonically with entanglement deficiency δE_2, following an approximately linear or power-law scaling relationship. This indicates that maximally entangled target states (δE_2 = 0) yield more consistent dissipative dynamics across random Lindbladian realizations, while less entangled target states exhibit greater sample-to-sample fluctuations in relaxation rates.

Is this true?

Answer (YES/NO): YES